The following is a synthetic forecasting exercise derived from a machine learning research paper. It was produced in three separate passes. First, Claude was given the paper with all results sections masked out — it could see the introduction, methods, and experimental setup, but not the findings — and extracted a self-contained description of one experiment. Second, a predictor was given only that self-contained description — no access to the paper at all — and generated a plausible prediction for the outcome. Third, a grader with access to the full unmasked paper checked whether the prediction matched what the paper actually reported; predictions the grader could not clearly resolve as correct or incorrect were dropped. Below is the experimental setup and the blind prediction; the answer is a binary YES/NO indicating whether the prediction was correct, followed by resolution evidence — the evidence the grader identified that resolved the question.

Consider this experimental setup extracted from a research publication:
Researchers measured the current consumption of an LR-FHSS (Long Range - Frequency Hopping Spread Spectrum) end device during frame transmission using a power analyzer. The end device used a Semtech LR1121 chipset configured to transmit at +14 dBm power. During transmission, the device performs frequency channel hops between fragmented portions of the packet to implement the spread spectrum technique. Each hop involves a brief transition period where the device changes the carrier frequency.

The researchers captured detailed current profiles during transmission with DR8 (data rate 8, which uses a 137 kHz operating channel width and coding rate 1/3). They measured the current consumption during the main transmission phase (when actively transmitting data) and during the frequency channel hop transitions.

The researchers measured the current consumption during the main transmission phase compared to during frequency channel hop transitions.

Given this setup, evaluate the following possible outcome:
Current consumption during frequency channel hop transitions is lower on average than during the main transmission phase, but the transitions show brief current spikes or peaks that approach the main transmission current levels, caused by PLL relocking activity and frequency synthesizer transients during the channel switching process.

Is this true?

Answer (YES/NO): NO